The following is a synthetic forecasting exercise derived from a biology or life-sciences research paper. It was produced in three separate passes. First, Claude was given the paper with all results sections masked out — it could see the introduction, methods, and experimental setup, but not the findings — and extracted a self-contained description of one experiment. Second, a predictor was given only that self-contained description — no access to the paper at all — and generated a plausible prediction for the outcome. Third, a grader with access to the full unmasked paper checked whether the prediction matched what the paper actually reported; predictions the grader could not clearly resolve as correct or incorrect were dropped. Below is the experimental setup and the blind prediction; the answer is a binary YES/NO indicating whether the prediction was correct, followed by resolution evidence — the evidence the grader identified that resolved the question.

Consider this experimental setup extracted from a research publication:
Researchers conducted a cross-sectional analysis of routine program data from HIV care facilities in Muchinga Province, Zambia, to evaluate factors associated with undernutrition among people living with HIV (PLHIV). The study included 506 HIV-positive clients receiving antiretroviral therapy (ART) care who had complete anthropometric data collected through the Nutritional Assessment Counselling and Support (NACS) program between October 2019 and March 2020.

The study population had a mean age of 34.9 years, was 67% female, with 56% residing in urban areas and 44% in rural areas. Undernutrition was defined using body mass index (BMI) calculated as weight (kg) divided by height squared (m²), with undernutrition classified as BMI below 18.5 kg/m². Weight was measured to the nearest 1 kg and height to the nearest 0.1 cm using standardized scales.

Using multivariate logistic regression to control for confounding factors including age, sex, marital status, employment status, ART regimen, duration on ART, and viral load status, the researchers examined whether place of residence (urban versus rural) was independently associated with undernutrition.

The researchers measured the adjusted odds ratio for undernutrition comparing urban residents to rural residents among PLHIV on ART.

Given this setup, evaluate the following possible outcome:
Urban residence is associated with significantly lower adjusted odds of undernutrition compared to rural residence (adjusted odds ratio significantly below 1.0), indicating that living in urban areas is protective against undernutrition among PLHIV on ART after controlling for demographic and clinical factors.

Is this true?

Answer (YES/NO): NO